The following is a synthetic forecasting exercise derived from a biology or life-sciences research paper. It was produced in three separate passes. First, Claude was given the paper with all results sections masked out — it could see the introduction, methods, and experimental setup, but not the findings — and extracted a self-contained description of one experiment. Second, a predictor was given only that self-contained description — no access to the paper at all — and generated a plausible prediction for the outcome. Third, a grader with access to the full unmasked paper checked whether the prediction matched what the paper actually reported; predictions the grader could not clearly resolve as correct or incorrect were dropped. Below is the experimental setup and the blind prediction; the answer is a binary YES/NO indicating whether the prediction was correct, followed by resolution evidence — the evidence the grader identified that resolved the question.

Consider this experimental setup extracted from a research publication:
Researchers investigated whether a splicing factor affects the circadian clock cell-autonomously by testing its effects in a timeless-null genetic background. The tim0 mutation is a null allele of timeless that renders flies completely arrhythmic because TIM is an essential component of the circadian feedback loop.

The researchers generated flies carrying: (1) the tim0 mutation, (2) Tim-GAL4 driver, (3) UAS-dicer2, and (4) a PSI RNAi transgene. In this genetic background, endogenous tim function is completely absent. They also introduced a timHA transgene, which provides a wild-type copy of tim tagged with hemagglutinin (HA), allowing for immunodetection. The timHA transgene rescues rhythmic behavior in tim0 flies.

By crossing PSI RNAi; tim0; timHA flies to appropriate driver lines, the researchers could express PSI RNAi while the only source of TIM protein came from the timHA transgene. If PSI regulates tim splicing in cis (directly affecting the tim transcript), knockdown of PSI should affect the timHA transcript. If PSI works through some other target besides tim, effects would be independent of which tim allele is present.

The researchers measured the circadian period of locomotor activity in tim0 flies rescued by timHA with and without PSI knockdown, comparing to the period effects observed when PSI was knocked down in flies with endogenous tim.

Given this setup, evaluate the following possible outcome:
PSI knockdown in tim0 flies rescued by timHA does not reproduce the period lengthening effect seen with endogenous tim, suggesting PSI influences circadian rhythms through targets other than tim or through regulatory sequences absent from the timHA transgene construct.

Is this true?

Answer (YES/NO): NO